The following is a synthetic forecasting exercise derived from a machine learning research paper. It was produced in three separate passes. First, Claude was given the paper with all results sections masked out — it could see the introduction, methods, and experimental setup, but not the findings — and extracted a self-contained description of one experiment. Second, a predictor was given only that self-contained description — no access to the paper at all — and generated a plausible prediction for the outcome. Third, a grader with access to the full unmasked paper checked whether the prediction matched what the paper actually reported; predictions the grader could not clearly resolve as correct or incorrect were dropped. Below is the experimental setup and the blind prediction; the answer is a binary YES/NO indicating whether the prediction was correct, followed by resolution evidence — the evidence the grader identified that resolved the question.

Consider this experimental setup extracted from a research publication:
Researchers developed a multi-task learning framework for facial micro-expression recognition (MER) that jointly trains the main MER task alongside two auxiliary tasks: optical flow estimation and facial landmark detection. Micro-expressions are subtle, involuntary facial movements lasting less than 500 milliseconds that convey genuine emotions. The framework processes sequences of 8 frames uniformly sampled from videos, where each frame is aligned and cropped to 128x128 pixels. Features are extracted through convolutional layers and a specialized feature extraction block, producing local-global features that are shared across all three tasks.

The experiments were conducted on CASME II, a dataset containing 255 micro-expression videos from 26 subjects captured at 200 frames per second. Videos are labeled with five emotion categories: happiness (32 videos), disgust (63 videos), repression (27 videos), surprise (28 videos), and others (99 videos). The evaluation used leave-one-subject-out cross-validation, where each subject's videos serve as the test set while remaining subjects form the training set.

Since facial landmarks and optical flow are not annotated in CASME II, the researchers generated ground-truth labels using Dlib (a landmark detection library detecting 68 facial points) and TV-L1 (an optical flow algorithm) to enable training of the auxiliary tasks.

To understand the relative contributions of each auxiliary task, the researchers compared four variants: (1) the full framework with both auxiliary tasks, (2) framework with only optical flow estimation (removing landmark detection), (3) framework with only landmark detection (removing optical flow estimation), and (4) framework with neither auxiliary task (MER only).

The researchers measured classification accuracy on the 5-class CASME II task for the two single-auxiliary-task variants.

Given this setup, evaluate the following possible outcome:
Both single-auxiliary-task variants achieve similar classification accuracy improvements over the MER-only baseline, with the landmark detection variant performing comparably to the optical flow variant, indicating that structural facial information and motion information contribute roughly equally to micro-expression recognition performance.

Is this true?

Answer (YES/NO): YES